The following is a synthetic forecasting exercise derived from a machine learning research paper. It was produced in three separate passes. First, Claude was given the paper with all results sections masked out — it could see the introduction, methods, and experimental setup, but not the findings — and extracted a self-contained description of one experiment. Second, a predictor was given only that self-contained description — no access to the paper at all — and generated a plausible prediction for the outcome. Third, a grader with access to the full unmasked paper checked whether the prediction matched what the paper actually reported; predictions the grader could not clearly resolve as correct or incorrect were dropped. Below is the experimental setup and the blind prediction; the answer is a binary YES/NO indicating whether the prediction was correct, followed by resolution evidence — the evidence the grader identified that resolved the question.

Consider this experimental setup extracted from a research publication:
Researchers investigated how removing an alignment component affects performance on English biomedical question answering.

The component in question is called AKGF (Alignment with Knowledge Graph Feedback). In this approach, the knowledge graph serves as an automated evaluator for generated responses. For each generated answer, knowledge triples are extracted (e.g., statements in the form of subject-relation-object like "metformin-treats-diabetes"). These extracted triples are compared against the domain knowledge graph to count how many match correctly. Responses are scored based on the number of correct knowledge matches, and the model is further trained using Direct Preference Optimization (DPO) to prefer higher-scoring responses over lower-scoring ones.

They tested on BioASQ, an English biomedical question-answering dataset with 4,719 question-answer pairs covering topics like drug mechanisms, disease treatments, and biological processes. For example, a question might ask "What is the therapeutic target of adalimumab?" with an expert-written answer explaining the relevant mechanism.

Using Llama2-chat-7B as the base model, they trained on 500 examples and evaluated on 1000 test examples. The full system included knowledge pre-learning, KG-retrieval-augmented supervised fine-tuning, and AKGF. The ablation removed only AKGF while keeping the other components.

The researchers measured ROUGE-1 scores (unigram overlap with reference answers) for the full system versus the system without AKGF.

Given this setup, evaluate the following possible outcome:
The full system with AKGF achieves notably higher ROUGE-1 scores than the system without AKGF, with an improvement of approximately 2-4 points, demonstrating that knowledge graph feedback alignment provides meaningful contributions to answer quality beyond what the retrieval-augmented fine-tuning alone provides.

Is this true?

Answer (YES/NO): NO